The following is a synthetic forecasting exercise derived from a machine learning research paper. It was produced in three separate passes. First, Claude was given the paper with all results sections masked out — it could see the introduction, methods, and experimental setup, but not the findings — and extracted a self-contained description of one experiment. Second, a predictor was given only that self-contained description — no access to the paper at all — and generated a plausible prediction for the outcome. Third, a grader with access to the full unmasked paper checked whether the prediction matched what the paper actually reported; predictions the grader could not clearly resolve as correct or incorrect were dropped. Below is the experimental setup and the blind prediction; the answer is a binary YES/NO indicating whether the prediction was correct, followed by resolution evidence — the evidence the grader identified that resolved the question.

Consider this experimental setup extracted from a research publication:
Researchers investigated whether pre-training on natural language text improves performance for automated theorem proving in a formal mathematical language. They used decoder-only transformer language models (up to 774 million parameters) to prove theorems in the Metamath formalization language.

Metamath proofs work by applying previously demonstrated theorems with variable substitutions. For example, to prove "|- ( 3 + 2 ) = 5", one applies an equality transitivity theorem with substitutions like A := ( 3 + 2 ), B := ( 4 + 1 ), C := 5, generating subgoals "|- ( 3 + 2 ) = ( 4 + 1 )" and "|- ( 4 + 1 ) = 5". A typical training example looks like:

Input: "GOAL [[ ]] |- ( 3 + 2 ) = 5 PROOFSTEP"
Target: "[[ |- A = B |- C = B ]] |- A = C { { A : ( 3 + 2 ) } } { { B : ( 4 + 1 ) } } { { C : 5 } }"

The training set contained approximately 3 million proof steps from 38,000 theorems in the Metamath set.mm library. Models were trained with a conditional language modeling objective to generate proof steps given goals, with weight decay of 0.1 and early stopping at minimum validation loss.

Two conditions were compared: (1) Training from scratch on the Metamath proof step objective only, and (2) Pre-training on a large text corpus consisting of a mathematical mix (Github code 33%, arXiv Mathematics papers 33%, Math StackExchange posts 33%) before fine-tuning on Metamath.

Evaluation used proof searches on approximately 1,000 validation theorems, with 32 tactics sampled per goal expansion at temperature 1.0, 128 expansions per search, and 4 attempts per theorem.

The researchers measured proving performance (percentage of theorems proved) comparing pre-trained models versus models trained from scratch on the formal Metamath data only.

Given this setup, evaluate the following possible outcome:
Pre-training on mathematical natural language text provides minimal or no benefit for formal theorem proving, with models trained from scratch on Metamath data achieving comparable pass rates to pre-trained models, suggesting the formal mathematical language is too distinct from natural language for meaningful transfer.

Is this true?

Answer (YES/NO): NO